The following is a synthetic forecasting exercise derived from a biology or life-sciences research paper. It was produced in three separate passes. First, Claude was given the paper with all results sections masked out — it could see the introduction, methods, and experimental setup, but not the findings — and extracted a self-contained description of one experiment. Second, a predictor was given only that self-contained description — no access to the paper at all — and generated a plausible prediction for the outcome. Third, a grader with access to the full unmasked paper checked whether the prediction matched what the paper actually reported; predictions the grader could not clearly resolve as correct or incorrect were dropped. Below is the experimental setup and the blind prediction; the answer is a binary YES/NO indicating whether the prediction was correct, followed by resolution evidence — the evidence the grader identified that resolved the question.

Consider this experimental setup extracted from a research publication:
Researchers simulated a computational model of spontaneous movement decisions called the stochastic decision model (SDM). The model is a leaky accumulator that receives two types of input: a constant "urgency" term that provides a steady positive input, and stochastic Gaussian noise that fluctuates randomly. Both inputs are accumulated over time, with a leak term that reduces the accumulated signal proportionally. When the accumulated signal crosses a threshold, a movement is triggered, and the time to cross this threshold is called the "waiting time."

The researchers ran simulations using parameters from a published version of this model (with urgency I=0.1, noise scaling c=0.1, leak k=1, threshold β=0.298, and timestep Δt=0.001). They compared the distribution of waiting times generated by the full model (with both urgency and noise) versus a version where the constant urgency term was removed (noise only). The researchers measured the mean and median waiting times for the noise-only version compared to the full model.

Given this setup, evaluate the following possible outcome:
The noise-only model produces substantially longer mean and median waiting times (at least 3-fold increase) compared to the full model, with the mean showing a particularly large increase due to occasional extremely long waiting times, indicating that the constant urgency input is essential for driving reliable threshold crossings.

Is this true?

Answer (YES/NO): YES